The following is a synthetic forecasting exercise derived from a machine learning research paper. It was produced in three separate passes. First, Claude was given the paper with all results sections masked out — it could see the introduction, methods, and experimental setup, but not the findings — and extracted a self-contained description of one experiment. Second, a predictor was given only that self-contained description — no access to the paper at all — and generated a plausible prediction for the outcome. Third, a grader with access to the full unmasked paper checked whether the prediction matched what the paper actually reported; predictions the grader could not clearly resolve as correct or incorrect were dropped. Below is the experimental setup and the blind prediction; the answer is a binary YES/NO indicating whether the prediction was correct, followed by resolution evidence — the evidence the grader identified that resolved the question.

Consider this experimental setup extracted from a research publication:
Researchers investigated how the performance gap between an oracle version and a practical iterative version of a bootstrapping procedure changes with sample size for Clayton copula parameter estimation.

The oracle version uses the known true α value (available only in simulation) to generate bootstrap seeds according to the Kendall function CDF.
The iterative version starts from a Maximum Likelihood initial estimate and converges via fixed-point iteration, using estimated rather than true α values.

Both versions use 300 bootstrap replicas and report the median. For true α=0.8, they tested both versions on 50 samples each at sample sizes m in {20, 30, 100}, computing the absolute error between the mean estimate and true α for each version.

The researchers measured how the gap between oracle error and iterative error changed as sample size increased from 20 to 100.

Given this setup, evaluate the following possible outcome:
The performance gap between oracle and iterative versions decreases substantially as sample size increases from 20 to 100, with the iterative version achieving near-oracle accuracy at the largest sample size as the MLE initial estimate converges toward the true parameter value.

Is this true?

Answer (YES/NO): YES